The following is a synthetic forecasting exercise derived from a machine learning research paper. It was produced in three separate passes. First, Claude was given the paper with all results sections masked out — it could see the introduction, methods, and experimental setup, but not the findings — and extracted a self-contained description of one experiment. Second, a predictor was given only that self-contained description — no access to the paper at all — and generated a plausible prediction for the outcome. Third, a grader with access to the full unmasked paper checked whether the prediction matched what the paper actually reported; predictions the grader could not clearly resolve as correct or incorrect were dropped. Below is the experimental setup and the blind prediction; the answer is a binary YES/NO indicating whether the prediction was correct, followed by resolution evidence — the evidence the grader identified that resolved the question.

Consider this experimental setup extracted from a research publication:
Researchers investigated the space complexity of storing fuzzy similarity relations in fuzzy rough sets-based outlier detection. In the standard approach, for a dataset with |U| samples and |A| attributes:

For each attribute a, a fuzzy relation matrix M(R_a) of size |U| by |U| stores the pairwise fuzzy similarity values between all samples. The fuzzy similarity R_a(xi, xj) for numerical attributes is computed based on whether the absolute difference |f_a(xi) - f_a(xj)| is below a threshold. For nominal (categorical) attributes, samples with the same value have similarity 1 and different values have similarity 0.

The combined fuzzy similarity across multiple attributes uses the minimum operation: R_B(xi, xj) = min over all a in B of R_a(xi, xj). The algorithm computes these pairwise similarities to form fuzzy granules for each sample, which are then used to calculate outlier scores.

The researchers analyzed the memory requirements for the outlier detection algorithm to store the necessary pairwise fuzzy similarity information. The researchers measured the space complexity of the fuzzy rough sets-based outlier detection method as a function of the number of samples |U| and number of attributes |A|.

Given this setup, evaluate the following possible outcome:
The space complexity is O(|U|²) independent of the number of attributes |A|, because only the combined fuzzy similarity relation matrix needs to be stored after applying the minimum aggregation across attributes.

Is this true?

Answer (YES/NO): YES